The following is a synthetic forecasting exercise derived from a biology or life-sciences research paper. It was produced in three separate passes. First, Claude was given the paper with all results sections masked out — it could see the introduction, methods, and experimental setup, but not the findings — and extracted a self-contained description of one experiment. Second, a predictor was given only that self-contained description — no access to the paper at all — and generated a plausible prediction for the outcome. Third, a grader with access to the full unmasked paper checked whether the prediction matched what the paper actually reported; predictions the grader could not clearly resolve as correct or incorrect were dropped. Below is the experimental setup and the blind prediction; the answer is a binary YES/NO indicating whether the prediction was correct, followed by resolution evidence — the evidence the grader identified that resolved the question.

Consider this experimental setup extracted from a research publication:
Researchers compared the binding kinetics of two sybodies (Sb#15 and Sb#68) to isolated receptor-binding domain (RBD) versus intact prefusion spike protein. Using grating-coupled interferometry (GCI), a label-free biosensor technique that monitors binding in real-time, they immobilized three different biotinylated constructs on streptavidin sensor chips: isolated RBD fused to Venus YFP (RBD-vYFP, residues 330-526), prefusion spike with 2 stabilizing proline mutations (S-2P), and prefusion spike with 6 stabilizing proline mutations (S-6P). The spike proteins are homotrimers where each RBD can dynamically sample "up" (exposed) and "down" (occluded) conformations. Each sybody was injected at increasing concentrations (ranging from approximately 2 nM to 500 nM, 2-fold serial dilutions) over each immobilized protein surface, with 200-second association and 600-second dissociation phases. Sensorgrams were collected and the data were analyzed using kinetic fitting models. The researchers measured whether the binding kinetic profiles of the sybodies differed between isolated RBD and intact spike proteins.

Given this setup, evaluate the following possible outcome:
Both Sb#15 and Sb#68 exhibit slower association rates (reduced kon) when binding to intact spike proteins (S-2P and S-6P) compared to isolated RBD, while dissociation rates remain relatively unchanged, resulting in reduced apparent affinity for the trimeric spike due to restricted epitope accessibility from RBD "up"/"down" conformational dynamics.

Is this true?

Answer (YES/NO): NO